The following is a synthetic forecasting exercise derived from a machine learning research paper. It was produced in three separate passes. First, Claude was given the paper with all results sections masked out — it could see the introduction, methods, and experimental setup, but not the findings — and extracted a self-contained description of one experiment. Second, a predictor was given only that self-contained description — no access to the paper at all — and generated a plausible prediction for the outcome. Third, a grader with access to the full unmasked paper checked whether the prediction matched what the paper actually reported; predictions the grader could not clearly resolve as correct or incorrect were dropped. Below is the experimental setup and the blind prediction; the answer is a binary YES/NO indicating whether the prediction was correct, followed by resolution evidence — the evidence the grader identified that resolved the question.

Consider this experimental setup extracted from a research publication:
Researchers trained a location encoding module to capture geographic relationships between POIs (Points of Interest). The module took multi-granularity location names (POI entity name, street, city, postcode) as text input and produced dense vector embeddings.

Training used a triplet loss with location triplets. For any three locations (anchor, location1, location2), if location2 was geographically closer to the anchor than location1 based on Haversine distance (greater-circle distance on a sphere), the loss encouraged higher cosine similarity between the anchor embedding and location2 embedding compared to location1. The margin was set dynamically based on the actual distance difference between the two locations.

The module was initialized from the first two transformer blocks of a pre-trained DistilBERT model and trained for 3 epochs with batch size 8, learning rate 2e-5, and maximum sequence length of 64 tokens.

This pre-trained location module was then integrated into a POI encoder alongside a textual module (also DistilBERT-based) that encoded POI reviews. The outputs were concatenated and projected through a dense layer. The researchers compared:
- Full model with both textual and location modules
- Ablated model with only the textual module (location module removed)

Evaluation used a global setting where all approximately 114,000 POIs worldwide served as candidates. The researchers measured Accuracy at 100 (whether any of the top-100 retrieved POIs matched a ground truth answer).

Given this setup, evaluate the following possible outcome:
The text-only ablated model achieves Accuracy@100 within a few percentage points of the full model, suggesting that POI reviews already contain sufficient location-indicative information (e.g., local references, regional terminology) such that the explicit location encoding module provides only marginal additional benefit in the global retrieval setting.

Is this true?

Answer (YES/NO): NO